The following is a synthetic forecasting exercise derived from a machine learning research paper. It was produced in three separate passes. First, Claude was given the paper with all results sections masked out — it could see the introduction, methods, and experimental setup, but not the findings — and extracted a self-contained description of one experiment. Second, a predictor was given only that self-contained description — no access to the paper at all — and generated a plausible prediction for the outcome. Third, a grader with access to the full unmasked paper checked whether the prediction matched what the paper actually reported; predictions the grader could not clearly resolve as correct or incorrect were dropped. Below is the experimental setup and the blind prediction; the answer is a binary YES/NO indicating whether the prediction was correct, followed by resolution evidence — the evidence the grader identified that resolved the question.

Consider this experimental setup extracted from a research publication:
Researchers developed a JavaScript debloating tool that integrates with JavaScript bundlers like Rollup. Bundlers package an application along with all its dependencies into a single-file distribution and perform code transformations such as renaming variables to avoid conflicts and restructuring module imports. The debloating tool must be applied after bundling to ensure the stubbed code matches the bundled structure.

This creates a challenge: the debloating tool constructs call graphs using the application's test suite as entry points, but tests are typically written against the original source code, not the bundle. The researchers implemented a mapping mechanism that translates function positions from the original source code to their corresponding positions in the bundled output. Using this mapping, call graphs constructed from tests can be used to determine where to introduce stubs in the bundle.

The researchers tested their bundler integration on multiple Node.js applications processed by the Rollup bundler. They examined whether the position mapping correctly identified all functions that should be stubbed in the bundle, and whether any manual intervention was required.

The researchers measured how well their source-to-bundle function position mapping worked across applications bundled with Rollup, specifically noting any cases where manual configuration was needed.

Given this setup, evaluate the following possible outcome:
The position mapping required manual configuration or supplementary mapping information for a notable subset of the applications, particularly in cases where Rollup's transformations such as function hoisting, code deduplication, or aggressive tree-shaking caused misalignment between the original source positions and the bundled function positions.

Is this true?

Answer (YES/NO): NO